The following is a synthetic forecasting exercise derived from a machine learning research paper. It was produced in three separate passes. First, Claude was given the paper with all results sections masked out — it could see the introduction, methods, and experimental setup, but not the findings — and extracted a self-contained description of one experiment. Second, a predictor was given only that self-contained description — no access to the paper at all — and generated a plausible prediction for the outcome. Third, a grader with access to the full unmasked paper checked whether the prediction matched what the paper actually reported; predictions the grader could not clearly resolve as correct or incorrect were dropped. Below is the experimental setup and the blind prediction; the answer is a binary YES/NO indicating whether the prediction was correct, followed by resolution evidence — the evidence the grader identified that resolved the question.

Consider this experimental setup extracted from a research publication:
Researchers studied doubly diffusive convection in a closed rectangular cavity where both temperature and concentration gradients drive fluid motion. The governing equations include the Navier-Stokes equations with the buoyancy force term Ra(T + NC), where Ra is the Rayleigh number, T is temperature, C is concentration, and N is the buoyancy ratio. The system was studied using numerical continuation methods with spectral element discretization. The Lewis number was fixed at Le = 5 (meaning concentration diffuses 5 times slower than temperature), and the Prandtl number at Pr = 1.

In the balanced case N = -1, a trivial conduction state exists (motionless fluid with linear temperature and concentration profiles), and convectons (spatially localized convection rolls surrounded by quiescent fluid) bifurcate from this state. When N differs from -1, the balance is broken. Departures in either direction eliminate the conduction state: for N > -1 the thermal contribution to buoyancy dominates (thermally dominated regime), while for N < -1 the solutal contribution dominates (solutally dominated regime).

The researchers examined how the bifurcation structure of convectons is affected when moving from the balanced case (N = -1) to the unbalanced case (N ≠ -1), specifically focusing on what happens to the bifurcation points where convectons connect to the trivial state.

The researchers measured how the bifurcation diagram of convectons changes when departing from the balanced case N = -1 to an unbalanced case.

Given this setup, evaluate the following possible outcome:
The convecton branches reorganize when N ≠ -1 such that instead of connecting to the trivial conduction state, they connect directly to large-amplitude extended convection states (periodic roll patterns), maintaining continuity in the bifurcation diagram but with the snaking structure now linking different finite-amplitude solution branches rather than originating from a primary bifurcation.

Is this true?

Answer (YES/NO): NO